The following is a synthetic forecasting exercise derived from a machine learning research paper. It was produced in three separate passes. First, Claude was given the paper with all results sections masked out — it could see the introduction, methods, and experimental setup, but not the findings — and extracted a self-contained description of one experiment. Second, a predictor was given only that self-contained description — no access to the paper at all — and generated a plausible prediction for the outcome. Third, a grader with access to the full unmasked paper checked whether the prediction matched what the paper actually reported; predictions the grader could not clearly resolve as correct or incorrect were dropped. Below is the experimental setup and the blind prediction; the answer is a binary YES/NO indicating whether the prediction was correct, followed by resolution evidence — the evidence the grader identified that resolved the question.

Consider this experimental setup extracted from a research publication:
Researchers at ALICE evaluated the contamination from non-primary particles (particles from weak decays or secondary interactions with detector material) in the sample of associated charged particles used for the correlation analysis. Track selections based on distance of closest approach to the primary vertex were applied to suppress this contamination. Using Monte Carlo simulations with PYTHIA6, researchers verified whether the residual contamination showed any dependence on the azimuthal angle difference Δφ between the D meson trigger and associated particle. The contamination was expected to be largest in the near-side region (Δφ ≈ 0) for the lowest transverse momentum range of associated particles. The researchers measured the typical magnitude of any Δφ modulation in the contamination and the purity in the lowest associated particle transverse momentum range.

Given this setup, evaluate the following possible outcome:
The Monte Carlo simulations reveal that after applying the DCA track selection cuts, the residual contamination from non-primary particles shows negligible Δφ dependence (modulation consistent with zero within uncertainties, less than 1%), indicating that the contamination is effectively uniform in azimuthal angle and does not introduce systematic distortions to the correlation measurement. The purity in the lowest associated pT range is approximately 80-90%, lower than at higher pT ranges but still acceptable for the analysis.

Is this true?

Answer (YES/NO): NO